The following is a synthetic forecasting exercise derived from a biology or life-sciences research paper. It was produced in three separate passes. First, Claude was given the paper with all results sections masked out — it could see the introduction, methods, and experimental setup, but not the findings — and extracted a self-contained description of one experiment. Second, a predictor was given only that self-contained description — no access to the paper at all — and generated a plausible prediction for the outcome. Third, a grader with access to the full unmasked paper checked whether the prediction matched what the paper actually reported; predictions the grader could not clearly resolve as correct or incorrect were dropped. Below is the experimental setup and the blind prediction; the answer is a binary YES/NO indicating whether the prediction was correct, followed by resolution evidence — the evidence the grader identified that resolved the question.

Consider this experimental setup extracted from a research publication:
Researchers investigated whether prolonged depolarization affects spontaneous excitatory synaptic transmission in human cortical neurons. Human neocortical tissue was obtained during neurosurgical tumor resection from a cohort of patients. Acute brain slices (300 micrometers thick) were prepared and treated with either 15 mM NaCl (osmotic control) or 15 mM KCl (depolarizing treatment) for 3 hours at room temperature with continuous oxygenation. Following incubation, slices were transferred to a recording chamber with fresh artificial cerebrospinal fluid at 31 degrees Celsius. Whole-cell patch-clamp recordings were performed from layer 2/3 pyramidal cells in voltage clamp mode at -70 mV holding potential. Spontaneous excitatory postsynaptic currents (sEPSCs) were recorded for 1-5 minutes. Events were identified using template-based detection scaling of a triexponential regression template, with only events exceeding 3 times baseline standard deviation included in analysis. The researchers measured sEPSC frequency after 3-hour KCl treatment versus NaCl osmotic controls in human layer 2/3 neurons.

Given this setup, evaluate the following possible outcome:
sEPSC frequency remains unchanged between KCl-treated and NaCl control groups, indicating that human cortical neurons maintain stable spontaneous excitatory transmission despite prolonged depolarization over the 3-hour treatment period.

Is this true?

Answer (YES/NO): YES